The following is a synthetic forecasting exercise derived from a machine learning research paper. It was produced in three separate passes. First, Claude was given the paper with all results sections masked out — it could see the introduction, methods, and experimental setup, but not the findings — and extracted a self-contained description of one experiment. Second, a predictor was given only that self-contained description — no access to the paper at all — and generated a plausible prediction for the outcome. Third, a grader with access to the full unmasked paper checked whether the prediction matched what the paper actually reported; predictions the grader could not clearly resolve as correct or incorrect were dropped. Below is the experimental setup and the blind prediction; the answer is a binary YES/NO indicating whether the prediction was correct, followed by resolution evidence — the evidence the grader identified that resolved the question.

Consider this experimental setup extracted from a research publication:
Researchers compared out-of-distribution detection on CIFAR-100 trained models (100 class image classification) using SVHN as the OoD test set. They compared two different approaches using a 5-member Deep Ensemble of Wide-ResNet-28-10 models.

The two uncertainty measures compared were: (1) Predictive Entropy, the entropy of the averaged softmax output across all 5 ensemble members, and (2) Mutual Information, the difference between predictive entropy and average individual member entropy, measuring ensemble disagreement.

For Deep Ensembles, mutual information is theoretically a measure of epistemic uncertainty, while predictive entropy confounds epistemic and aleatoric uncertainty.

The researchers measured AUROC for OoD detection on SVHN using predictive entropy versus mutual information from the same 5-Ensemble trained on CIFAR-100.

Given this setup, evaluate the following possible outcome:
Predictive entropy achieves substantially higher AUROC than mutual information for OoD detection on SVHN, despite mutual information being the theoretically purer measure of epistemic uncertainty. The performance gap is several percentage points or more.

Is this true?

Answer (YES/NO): NO